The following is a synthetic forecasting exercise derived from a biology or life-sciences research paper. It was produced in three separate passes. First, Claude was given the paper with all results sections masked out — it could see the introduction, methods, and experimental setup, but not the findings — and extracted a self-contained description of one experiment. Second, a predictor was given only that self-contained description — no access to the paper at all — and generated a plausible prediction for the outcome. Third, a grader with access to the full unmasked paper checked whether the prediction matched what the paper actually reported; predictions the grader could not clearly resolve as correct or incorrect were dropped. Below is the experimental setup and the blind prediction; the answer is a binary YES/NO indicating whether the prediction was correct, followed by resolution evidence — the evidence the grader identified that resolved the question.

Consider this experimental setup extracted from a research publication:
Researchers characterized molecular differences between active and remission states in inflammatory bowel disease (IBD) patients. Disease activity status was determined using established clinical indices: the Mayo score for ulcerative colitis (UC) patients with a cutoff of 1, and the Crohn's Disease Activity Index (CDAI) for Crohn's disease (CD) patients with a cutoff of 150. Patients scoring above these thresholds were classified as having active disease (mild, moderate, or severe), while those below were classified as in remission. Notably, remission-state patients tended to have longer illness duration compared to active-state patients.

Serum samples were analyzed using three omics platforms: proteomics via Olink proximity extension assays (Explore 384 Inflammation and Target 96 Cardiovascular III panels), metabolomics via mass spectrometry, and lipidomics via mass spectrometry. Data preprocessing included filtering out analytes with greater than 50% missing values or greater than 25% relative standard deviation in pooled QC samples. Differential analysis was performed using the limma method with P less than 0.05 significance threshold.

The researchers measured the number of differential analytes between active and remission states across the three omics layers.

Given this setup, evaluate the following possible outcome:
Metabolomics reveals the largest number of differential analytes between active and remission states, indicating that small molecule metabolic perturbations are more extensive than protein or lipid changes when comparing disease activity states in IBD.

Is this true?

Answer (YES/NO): NO